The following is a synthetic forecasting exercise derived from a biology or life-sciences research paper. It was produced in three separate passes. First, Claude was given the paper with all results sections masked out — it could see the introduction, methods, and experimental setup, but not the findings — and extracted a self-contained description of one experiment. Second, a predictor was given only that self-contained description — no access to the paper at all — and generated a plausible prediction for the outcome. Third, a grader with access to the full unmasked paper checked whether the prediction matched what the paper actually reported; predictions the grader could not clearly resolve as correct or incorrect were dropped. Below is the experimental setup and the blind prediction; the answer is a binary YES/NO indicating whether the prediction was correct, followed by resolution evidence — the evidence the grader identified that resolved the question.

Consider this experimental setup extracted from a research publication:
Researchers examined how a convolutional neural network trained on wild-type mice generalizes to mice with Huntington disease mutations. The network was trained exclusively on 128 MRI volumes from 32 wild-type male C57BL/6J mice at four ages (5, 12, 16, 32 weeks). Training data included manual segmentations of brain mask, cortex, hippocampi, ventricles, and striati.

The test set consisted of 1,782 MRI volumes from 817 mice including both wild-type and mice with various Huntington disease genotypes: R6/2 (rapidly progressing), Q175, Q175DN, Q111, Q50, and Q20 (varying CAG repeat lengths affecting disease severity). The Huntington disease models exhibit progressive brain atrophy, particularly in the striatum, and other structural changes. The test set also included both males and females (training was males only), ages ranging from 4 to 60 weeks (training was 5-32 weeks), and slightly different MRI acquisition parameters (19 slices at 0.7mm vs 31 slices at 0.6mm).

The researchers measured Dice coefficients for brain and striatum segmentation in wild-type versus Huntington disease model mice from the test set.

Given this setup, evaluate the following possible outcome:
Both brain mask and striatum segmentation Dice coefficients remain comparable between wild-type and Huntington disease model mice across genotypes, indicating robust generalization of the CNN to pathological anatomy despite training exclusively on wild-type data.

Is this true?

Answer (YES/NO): NO